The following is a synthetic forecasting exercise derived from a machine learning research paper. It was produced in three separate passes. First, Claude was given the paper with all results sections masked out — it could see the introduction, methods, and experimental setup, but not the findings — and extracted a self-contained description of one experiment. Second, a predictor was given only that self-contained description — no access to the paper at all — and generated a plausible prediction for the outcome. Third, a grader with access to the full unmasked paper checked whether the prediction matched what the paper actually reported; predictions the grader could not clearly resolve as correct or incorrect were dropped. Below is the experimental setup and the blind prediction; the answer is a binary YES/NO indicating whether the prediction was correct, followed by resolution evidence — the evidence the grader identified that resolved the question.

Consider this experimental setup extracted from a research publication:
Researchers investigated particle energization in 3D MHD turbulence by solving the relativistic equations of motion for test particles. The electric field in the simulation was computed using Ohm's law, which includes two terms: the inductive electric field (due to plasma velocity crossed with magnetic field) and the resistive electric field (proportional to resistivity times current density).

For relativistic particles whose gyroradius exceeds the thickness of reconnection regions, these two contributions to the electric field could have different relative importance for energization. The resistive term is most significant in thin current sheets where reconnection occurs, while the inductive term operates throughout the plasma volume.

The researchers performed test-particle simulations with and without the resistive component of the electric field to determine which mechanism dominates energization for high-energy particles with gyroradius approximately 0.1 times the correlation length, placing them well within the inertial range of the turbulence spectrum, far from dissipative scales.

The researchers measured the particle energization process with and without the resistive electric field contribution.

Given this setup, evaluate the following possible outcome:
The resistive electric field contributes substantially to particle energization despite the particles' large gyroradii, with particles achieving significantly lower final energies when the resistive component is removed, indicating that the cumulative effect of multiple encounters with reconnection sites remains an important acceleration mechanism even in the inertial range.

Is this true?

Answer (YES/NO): NO